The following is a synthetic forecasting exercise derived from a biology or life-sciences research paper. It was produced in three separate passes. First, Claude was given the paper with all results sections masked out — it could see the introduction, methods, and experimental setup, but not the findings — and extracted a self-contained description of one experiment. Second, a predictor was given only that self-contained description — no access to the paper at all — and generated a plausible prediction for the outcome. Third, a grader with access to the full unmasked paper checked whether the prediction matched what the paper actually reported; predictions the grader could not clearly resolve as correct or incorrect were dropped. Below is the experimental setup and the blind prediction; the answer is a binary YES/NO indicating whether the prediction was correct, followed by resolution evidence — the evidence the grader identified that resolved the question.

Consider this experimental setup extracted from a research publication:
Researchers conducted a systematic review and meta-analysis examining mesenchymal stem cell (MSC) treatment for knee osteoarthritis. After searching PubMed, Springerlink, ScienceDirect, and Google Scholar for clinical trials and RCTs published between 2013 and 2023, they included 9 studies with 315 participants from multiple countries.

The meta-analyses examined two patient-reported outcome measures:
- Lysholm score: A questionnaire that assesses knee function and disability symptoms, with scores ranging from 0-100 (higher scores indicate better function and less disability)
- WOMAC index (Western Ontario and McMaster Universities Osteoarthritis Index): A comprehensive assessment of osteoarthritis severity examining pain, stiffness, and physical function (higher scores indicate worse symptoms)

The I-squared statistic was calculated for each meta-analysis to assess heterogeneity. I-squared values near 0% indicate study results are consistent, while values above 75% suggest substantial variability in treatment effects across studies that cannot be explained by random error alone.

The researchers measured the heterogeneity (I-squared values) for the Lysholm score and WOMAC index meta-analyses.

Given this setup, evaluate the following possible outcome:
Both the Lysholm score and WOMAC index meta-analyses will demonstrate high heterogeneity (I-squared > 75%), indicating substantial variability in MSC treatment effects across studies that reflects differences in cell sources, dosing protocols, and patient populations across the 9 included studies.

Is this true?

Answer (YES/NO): NO